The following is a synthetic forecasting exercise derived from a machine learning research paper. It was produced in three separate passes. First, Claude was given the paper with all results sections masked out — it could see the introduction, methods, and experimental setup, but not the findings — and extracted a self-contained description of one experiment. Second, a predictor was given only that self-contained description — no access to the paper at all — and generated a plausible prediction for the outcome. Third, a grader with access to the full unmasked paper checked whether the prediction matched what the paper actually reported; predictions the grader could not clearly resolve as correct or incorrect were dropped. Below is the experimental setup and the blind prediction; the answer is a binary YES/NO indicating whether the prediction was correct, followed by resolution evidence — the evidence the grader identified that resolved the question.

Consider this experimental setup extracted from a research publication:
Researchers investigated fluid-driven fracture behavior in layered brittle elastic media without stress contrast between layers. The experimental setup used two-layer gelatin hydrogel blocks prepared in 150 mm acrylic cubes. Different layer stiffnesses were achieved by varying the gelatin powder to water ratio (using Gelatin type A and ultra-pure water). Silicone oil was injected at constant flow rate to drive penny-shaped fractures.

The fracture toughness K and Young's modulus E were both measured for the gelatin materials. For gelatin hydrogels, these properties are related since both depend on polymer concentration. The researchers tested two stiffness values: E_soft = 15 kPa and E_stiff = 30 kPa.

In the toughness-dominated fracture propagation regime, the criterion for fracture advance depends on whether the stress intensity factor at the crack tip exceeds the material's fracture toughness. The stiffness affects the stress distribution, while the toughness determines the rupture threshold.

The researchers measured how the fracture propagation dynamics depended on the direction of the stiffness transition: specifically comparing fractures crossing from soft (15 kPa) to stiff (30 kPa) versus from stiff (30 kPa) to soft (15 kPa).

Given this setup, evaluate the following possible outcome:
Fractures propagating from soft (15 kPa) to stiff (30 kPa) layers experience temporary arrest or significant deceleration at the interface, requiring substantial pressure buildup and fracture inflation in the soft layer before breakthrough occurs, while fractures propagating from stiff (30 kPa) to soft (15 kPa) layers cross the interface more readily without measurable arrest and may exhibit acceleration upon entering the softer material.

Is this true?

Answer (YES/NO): NO